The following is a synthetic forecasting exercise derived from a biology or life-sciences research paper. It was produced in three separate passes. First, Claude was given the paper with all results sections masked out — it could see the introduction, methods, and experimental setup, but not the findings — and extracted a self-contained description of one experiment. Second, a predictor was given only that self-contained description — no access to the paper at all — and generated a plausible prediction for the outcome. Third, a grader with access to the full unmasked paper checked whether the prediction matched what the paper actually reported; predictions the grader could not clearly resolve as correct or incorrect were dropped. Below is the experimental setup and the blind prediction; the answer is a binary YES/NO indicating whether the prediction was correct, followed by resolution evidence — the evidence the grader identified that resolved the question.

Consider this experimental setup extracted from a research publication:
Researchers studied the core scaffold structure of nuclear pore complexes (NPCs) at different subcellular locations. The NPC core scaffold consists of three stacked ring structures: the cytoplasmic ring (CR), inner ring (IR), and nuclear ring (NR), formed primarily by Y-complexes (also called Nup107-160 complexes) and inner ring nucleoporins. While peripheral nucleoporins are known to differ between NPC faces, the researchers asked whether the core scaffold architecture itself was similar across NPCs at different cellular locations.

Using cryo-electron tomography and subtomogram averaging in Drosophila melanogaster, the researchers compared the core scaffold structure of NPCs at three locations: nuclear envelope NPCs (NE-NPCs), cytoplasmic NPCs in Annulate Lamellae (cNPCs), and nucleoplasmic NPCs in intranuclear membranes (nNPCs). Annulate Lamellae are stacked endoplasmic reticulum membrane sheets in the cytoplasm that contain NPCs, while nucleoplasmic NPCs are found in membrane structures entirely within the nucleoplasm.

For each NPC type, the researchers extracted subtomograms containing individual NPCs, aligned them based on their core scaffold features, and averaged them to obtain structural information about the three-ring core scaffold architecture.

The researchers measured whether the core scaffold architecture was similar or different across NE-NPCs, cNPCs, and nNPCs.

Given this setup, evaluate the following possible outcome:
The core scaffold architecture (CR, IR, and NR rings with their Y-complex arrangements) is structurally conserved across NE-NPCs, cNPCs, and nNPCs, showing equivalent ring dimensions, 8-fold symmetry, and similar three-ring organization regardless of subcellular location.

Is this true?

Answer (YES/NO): NO